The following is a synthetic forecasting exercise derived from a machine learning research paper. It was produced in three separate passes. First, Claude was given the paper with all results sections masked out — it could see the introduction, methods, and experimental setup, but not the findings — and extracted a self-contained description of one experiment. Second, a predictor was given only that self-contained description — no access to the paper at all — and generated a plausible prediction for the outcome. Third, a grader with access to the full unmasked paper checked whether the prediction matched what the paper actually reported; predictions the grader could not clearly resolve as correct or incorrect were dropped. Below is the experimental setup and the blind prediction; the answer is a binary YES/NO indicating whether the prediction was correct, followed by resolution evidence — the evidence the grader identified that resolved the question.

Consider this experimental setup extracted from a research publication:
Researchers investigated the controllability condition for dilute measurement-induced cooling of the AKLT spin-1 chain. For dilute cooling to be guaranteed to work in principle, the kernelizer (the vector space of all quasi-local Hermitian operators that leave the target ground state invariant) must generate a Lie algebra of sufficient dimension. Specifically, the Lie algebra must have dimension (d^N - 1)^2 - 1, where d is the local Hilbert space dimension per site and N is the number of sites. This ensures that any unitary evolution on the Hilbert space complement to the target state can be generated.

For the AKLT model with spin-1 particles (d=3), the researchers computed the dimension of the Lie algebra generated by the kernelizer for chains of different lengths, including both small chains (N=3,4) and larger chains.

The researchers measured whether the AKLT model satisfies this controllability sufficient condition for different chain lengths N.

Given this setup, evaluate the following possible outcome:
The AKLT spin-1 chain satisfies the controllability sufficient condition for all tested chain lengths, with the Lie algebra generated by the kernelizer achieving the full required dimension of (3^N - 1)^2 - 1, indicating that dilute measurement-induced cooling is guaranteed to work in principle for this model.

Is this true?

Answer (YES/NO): YES